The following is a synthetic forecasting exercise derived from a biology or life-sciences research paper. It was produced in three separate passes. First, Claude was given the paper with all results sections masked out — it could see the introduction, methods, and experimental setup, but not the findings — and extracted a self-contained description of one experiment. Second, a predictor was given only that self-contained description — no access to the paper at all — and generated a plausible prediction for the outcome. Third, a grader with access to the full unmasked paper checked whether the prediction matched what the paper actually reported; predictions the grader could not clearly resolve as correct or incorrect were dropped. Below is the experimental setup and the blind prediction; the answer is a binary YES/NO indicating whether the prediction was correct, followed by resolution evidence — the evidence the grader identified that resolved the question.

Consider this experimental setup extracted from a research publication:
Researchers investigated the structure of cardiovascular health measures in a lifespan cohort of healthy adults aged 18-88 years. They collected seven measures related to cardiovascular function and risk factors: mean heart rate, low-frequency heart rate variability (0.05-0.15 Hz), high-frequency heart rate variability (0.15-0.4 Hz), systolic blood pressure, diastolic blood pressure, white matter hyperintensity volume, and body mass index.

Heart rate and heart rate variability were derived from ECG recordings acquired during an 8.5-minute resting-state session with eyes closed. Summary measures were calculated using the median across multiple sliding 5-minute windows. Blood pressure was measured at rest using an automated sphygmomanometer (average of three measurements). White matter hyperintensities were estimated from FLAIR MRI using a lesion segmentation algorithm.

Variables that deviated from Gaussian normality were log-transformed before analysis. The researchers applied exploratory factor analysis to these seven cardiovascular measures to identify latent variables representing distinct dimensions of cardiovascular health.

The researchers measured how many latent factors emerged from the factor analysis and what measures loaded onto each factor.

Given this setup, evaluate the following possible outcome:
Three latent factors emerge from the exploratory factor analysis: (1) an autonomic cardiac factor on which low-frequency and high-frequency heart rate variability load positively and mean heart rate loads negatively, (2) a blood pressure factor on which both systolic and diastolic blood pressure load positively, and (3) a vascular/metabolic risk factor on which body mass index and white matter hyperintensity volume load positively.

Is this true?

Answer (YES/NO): NO